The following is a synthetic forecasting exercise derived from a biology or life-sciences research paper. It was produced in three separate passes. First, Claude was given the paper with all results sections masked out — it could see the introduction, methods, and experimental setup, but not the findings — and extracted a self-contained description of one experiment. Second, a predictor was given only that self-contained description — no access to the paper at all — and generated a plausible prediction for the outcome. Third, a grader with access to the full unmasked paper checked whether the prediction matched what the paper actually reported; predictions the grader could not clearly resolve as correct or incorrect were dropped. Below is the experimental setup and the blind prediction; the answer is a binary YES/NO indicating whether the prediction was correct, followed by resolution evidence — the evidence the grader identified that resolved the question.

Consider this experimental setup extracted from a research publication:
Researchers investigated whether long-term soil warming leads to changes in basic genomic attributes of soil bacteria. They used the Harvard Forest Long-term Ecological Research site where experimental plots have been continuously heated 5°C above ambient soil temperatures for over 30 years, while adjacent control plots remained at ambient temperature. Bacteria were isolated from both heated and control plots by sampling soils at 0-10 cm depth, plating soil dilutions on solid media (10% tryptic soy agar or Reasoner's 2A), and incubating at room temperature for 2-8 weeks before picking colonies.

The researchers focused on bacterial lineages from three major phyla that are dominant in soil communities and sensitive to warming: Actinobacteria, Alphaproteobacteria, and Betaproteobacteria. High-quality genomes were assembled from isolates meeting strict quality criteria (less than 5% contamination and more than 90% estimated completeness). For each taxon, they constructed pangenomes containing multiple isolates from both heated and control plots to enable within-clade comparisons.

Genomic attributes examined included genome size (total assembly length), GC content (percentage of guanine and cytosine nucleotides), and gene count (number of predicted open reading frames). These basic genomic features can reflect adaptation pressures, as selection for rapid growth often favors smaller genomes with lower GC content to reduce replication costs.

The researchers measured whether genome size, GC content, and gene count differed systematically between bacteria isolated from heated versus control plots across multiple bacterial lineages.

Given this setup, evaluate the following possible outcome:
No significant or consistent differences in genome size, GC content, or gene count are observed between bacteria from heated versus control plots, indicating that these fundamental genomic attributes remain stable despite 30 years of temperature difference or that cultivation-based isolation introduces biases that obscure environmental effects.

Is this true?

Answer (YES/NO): YES